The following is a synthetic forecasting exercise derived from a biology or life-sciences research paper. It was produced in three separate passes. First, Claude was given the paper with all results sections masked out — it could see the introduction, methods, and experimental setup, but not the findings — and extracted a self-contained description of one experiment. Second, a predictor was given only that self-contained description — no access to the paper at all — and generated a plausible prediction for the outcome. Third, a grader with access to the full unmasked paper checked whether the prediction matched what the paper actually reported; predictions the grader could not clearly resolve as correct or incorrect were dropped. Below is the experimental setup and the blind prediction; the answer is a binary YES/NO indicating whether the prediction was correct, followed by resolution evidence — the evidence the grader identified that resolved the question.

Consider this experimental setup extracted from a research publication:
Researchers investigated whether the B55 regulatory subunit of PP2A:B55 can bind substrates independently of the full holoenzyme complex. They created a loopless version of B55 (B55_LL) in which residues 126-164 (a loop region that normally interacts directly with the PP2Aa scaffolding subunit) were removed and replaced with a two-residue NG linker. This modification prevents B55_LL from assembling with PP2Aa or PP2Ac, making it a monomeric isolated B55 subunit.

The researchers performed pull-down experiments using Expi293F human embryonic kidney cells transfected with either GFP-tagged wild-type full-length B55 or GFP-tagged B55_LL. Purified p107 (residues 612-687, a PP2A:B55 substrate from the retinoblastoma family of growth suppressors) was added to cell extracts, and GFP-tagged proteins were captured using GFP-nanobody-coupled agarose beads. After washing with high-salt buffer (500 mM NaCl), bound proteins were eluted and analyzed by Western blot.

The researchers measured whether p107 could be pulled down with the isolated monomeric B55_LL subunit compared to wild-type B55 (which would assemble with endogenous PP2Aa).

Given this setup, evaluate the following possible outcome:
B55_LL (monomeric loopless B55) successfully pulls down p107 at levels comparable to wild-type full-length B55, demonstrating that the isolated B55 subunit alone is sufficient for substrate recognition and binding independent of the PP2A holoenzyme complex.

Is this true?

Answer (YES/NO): YES